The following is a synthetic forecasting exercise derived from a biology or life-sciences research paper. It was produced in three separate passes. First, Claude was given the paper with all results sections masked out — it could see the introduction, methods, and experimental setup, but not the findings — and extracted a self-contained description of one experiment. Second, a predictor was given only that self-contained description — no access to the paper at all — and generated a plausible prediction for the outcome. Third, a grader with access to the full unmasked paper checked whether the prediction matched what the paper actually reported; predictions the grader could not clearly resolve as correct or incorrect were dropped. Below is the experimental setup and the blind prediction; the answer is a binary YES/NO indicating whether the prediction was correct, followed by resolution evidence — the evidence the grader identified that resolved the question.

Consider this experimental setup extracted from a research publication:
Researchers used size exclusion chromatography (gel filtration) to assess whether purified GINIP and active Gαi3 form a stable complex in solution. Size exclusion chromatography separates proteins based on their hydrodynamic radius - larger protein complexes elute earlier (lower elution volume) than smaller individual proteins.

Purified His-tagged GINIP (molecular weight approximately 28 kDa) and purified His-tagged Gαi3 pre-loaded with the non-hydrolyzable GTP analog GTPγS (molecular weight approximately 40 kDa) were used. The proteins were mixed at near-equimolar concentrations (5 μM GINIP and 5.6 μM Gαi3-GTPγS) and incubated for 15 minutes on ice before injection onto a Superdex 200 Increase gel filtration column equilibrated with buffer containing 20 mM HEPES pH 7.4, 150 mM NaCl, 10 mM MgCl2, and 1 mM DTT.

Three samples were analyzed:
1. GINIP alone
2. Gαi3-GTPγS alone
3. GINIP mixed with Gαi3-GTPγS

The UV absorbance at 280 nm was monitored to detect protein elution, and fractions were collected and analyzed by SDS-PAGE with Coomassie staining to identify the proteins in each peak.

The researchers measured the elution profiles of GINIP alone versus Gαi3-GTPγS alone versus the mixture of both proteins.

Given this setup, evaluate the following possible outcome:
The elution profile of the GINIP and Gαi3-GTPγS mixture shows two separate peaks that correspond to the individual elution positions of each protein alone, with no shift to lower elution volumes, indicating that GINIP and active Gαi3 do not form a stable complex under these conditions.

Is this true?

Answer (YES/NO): NO